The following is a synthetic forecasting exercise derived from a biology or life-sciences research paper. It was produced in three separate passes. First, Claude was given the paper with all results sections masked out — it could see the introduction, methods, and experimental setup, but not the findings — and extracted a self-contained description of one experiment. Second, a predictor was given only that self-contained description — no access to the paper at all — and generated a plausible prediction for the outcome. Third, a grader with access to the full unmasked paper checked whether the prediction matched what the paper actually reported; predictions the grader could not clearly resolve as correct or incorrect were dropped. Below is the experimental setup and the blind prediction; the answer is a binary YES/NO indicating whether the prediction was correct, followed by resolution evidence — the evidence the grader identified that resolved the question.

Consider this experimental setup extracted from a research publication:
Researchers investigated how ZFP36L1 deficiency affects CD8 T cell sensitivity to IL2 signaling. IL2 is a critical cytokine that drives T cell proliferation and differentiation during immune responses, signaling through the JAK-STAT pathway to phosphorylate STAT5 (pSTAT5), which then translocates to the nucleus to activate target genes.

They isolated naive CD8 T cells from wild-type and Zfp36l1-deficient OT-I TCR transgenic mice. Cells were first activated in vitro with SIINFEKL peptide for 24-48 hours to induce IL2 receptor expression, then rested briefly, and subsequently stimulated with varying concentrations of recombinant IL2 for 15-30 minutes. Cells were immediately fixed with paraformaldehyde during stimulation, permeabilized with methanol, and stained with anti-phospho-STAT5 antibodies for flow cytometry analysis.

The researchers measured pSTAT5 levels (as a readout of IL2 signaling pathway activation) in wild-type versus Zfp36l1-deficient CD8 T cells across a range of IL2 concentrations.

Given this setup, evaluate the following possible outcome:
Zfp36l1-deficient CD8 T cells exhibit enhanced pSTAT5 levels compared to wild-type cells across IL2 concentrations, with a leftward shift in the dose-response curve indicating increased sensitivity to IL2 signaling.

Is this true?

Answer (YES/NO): NO